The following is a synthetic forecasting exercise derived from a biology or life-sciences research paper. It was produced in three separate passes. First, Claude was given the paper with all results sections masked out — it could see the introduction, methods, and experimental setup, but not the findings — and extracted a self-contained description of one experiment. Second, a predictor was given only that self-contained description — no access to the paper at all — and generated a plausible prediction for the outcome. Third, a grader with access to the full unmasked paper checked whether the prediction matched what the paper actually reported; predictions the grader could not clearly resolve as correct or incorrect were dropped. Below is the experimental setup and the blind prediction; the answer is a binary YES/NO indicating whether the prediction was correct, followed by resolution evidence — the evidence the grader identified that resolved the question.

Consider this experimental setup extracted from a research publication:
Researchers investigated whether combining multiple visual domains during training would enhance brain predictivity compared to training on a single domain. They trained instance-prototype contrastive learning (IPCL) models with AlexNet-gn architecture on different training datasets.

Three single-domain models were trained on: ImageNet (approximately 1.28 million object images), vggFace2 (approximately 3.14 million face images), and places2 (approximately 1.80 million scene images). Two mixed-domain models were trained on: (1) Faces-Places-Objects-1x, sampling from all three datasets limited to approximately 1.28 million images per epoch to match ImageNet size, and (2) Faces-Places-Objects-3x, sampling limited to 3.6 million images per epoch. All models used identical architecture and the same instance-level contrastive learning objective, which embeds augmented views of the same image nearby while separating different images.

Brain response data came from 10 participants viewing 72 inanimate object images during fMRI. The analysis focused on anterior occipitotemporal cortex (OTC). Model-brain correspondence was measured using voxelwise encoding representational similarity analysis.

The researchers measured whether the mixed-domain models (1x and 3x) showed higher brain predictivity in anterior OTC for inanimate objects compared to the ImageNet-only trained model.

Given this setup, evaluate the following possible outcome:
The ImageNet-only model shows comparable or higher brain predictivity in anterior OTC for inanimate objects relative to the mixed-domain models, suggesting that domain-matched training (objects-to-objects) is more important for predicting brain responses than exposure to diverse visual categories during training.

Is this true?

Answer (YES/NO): YES